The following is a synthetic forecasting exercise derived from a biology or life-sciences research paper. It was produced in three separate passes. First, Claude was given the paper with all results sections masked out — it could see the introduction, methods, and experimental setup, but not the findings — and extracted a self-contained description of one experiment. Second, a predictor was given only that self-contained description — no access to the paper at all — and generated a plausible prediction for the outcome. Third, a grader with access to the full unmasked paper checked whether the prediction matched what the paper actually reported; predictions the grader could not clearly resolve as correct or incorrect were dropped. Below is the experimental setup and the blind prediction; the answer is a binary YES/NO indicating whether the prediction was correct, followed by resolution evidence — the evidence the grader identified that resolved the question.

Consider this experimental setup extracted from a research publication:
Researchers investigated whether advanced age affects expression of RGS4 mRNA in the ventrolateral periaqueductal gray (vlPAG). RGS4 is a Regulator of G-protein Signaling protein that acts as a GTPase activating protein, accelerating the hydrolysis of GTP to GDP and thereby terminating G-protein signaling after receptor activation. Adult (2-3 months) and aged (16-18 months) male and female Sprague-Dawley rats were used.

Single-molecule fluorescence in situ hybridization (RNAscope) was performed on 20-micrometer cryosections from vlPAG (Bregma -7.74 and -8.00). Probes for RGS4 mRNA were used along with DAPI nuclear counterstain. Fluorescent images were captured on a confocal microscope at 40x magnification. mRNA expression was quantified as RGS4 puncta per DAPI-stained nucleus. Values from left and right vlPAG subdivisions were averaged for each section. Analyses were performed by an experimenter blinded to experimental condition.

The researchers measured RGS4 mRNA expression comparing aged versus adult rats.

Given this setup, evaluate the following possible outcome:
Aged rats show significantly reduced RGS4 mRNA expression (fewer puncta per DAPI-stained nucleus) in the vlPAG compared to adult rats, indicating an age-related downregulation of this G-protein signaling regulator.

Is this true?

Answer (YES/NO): NO